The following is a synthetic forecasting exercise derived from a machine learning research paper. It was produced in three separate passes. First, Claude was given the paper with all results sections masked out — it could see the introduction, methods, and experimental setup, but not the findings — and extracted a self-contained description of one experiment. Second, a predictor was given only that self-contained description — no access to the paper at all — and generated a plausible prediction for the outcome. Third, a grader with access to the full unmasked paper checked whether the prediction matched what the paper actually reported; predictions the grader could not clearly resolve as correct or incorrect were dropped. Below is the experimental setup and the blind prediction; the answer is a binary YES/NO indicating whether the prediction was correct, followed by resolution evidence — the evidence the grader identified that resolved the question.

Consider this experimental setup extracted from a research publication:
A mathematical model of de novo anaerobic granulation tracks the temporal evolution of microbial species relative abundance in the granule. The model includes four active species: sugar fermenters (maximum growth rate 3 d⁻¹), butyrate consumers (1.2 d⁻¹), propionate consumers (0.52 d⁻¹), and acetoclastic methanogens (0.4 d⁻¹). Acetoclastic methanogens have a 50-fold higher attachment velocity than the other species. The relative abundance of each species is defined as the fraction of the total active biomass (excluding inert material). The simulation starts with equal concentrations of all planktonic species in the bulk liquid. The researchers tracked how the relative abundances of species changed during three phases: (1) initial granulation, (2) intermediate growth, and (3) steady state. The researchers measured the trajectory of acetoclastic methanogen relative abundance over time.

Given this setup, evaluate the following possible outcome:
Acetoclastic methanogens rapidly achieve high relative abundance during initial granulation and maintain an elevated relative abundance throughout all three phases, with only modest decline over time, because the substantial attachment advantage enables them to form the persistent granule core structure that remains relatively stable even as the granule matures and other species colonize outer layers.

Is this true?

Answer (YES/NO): NO